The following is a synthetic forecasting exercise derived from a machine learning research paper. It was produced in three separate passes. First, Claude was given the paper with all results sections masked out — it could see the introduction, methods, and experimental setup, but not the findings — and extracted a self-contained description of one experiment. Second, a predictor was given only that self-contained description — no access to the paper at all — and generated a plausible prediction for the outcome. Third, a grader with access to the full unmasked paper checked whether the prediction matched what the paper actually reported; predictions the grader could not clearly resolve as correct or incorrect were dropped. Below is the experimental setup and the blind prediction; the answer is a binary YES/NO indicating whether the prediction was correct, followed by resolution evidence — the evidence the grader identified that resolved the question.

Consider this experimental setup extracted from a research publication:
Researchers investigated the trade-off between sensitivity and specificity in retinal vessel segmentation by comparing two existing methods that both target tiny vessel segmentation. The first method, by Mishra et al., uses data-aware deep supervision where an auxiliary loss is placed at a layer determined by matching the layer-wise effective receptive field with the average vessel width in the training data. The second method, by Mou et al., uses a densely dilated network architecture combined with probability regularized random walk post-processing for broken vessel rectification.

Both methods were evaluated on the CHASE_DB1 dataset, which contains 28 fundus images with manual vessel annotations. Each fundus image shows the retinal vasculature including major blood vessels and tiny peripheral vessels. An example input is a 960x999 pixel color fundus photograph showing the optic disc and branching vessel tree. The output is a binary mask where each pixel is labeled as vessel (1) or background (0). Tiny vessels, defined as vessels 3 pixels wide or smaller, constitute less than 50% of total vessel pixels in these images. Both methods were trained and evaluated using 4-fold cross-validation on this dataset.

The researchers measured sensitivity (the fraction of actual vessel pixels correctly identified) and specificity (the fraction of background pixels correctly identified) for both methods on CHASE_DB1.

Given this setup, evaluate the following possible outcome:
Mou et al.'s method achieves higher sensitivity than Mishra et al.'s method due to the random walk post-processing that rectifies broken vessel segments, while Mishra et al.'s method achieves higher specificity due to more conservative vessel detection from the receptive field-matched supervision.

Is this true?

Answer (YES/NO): NO